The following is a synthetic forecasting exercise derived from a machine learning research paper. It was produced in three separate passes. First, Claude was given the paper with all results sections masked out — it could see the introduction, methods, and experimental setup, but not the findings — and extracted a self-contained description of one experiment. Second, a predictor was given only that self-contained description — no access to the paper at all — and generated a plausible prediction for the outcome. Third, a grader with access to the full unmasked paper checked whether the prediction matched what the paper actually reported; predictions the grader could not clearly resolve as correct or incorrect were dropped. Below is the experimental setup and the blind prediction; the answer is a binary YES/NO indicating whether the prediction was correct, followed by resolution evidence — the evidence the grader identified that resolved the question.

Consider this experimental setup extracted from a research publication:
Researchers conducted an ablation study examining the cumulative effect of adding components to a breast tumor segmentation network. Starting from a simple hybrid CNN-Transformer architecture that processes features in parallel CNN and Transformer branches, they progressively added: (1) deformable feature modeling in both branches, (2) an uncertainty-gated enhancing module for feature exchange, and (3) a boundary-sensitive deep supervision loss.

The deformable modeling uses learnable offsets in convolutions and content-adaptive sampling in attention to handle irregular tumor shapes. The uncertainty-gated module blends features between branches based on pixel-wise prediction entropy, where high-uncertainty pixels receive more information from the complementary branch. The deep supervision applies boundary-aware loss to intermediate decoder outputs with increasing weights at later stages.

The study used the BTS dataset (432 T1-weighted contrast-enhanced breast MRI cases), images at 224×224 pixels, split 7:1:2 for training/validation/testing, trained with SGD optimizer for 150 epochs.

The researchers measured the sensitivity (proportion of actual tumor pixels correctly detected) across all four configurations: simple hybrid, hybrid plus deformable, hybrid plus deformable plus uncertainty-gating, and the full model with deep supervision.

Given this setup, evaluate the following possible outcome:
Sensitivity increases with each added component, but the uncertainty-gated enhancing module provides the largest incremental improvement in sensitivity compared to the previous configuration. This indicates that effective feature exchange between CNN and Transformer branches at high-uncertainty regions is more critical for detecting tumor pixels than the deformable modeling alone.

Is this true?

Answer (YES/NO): NO